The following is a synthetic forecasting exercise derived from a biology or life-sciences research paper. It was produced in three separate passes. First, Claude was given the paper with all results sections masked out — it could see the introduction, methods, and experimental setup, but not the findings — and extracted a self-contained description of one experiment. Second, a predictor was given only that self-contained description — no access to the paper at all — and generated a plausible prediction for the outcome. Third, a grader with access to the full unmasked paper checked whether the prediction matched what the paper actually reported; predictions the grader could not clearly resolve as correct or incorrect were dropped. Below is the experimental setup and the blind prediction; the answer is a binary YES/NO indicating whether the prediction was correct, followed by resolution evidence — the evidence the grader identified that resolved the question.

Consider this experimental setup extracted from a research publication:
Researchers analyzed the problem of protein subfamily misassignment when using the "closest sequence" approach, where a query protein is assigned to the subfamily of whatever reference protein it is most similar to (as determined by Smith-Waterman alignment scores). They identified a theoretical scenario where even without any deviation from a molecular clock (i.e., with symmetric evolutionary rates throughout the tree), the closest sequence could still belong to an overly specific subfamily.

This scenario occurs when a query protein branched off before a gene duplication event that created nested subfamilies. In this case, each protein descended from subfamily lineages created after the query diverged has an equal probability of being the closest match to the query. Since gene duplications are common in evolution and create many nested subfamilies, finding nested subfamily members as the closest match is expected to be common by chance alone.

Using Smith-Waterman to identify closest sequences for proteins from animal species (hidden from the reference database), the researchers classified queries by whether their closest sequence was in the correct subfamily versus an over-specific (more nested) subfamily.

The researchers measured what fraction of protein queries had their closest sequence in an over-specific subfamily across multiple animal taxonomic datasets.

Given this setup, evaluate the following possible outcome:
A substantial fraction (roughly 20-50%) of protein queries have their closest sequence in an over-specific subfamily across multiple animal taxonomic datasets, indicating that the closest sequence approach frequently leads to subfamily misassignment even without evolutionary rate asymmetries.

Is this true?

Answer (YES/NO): YES